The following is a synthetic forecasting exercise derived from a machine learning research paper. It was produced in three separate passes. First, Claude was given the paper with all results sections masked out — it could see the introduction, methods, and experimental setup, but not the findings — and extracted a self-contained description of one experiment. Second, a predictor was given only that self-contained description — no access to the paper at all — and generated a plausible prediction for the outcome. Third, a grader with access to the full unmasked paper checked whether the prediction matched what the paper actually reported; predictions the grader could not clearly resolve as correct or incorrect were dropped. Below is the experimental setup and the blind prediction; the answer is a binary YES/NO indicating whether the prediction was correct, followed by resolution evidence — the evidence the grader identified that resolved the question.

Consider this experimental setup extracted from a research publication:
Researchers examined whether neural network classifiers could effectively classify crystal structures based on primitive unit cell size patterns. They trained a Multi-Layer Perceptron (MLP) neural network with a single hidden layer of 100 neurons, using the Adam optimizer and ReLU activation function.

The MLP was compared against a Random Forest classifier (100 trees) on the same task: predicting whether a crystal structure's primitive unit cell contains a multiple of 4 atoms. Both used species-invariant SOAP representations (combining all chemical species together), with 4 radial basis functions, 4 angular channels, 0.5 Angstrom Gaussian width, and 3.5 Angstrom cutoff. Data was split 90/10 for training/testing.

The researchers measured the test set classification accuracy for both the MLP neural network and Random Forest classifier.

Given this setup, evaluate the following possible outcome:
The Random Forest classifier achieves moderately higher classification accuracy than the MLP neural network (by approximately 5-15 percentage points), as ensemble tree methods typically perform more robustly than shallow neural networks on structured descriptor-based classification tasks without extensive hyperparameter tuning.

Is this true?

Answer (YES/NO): YES